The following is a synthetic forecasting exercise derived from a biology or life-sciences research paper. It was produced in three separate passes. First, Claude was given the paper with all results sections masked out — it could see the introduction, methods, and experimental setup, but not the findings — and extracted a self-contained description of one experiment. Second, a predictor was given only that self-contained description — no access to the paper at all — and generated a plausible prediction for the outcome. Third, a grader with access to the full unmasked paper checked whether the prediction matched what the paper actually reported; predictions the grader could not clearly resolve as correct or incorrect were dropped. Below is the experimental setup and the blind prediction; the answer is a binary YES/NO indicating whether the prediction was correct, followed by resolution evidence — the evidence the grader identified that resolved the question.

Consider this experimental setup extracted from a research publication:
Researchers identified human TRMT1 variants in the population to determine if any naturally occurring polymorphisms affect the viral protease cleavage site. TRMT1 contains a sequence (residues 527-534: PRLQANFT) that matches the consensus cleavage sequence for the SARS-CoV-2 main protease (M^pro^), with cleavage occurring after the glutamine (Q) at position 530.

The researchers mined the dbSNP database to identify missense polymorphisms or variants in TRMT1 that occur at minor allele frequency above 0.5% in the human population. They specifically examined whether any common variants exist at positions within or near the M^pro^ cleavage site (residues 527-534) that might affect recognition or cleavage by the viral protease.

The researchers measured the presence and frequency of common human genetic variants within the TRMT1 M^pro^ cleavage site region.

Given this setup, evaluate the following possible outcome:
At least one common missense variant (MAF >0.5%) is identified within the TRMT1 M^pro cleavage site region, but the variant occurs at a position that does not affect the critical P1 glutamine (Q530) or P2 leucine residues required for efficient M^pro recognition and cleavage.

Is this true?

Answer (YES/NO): NO